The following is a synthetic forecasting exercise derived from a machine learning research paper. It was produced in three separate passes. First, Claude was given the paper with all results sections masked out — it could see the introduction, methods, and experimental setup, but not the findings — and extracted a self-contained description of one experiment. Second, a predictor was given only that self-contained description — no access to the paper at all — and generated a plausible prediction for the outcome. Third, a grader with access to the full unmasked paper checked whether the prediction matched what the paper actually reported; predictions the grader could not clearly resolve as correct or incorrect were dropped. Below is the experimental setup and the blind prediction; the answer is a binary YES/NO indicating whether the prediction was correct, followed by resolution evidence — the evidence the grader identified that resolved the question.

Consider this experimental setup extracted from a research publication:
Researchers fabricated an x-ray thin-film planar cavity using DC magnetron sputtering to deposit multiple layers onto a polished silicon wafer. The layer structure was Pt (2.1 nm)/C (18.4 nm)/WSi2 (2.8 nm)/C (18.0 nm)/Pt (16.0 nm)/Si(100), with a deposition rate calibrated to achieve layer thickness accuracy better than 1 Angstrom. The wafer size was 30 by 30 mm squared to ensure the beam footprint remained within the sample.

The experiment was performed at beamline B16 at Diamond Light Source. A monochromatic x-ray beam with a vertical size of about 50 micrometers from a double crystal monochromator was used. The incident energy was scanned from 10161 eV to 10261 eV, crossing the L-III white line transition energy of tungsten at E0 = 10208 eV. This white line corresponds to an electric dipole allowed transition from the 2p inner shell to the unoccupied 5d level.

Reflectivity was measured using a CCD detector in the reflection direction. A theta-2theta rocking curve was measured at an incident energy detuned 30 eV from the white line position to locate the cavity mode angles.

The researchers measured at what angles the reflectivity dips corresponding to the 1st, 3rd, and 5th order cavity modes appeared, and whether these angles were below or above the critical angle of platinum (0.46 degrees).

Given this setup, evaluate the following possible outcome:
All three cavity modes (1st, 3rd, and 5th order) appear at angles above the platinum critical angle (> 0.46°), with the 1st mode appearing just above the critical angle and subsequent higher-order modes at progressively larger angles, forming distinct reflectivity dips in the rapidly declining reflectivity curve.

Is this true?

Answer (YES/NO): NO